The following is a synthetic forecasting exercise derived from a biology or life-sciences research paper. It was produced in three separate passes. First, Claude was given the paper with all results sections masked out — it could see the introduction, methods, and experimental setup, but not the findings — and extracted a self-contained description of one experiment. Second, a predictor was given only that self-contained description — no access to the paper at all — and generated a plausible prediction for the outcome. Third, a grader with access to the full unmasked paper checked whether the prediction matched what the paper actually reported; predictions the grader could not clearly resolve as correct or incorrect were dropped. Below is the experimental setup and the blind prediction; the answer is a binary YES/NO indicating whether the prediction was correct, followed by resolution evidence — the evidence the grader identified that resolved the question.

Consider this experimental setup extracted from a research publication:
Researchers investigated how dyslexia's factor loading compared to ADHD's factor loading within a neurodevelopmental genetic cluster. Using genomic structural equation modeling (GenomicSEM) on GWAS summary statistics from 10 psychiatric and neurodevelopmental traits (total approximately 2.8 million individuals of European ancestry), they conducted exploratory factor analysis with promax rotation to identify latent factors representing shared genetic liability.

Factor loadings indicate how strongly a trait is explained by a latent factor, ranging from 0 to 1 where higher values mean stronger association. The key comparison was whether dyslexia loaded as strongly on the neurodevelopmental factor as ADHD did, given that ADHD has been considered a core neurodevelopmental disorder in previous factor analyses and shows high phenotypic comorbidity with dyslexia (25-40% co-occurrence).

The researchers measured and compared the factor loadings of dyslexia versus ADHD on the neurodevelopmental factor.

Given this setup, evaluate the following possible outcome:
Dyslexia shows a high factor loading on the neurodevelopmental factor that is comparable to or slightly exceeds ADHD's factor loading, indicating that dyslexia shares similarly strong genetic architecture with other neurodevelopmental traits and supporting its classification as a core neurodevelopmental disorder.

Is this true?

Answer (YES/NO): NO